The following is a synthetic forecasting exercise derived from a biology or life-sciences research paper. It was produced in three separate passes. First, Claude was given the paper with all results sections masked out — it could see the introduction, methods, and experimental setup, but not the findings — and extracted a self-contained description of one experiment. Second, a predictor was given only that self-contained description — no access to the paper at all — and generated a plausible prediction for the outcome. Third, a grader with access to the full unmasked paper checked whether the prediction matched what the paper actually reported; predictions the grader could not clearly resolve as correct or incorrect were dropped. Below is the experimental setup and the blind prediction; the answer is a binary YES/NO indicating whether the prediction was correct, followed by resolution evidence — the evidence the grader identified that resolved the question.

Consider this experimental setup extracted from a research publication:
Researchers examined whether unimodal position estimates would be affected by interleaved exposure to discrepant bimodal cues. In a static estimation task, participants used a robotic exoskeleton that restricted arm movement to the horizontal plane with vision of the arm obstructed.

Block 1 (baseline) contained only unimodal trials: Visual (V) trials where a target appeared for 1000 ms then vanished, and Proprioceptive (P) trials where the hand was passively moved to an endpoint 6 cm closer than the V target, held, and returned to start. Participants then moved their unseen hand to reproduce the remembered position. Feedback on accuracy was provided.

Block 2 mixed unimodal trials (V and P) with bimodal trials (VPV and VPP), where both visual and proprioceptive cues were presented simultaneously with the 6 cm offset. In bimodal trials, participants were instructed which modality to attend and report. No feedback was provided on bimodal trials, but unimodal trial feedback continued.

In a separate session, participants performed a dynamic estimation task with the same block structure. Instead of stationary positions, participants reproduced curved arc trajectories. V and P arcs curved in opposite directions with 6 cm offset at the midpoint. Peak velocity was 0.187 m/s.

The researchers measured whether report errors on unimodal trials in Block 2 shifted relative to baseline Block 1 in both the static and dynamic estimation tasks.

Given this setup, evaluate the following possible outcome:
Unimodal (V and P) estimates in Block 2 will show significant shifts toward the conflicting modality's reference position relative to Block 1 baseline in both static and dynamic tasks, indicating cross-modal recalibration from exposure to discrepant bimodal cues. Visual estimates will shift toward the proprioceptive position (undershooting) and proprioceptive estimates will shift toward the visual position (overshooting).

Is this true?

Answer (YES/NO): NO